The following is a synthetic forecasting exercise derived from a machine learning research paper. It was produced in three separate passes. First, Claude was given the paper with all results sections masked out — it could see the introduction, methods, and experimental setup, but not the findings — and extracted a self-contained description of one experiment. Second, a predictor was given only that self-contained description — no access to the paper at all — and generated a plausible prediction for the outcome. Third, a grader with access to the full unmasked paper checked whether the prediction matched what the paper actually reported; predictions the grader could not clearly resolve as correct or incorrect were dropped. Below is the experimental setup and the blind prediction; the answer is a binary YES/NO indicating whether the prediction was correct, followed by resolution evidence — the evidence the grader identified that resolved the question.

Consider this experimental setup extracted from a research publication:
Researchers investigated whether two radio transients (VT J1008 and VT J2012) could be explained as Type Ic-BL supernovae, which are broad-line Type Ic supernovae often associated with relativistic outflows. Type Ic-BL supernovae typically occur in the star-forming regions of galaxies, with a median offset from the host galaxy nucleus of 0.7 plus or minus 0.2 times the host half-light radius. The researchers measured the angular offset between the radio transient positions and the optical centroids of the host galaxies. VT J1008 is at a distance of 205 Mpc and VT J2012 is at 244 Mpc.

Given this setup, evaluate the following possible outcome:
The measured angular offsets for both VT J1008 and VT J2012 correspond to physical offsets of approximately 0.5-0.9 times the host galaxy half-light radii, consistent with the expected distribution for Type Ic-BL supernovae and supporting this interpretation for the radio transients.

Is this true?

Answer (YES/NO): NO